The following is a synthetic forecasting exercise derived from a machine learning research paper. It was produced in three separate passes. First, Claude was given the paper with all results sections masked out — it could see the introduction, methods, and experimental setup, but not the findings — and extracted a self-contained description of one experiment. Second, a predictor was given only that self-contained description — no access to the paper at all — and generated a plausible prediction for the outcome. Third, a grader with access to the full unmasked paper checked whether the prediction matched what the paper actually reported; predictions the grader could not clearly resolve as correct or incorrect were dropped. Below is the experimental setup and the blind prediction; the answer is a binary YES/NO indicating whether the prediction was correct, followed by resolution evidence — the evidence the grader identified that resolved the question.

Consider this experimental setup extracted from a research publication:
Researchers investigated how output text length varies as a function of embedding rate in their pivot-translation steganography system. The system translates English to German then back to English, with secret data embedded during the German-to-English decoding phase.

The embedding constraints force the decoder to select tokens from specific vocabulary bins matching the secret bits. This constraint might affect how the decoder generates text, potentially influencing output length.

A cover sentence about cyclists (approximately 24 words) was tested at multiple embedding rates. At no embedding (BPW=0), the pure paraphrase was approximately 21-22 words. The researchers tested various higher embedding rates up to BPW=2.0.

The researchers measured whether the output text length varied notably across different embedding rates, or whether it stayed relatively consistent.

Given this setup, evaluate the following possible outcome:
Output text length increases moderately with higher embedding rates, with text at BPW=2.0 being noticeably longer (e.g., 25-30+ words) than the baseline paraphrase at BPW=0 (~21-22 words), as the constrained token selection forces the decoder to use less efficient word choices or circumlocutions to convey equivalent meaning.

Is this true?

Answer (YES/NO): YES